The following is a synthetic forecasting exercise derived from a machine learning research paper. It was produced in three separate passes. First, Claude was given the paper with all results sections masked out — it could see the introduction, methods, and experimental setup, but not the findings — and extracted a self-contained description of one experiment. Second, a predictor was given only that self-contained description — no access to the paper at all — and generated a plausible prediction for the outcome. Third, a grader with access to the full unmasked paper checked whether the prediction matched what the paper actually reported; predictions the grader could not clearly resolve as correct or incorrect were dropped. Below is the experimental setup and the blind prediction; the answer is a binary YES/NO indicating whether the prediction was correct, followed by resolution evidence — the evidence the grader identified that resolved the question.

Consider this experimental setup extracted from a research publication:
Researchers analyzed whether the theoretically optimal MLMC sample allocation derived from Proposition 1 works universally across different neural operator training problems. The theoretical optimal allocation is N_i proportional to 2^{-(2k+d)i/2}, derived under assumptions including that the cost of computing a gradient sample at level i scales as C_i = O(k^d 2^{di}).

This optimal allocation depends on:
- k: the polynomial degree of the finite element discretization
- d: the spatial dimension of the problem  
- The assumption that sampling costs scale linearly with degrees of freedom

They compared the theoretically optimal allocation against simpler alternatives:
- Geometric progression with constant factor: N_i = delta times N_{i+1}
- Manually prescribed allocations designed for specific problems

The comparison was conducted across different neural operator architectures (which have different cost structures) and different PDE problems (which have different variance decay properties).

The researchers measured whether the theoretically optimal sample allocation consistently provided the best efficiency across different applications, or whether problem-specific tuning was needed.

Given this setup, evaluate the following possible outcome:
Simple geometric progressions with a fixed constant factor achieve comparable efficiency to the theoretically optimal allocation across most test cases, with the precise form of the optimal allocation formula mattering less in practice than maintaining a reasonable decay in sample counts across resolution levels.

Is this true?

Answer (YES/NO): NO